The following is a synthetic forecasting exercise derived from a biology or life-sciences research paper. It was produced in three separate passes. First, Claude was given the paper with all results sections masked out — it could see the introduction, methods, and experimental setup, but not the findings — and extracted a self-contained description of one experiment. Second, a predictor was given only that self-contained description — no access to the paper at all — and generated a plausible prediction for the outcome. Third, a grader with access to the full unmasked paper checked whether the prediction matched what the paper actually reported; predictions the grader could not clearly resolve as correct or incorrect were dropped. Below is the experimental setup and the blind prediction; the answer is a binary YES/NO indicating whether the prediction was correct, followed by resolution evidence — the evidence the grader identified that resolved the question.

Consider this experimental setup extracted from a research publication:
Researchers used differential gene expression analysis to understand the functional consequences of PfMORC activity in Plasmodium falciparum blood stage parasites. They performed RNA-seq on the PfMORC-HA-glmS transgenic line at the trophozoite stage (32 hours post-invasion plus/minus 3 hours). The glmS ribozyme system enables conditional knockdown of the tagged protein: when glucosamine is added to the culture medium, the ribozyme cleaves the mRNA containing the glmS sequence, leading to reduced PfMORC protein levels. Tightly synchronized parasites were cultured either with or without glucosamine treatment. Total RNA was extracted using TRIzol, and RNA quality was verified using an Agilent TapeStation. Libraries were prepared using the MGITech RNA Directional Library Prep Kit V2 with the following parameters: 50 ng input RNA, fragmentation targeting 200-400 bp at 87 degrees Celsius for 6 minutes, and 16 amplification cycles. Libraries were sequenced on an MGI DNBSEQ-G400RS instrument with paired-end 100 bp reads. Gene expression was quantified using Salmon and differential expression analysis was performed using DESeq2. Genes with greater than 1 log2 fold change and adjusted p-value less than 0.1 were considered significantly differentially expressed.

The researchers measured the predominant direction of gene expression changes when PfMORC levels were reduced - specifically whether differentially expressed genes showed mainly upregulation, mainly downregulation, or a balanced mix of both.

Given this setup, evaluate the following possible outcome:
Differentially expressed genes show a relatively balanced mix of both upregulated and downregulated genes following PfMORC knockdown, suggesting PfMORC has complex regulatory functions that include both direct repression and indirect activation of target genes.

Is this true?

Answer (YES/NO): NO